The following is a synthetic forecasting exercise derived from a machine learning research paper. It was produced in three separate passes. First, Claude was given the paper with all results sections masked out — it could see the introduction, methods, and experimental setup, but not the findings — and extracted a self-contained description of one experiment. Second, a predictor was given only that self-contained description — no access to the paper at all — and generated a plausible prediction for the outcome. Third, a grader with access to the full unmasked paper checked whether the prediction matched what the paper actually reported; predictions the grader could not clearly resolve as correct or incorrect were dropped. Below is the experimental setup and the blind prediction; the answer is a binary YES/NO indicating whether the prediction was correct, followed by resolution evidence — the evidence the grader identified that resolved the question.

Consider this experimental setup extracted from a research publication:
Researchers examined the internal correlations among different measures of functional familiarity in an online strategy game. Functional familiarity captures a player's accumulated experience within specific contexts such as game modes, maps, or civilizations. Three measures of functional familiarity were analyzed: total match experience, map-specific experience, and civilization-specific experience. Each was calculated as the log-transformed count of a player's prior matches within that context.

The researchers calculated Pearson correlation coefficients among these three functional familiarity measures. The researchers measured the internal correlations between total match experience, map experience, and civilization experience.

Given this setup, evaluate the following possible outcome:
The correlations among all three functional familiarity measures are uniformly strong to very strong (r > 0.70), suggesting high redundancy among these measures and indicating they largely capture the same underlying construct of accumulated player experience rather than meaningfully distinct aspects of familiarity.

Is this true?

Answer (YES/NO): NO